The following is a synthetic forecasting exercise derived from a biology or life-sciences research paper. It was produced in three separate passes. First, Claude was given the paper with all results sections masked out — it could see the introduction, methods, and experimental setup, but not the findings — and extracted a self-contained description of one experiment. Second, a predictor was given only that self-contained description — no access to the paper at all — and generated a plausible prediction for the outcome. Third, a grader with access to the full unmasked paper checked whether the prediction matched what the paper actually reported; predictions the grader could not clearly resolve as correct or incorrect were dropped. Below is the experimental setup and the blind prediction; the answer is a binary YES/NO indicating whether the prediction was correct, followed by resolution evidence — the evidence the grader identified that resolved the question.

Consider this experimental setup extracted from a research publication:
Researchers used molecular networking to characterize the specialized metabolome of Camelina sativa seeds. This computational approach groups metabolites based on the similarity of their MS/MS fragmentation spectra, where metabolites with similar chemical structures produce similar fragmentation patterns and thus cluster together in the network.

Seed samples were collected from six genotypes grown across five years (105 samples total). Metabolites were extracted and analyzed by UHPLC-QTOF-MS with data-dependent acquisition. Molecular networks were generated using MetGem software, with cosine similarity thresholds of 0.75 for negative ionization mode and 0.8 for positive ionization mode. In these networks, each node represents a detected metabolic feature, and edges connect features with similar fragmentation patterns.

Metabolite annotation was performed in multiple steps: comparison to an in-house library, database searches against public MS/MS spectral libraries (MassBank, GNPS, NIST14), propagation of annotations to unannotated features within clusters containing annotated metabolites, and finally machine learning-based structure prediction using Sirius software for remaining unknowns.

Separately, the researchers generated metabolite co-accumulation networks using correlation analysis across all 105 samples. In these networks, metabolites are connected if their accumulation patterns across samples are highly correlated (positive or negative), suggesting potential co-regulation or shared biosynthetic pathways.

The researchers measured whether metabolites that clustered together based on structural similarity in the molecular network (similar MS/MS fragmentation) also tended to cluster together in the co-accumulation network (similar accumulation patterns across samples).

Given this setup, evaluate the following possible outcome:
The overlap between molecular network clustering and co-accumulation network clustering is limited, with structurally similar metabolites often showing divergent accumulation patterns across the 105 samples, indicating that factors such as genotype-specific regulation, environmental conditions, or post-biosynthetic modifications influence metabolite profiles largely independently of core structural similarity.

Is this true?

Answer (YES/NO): YES